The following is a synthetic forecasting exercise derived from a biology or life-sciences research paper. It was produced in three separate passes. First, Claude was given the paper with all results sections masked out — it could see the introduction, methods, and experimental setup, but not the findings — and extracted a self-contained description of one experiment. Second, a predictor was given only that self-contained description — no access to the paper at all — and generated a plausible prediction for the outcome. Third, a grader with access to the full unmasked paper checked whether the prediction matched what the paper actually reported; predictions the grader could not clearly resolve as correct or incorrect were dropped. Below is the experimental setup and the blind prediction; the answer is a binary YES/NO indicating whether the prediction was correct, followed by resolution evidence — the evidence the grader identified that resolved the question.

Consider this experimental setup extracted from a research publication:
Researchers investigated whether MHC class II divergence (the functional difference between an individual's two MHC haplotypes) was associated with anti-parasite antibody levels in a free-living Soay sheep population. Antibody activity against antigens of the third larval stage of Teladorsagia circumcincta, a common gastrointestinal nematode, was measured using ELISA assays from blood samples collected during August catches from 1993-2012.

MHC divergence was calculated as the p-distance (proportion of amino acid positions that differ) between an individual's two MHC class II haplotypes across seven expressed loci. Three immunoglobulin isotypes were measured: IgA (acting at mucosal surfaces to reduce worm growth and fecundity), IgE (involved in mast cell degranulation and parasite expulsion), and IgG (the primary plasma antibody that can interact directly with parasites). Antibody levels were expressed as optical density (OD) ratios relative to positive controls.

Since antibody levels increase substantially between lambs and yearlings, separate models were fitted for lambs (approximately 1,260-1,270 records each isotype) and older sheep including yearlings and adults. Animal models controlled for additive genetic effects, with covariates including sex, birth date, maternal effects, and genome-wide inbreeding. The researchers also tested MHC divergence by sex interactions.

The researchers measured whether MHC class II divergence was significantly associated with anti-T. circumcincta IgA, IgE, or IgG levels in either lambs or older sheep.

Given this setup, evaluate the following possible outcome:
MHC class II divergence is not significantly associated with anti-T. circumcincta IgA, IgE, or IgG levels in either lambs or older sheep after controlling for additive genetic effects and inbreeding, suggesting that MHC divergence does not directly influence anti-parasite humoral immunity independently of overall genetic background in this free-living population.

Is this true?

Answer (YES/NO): NO